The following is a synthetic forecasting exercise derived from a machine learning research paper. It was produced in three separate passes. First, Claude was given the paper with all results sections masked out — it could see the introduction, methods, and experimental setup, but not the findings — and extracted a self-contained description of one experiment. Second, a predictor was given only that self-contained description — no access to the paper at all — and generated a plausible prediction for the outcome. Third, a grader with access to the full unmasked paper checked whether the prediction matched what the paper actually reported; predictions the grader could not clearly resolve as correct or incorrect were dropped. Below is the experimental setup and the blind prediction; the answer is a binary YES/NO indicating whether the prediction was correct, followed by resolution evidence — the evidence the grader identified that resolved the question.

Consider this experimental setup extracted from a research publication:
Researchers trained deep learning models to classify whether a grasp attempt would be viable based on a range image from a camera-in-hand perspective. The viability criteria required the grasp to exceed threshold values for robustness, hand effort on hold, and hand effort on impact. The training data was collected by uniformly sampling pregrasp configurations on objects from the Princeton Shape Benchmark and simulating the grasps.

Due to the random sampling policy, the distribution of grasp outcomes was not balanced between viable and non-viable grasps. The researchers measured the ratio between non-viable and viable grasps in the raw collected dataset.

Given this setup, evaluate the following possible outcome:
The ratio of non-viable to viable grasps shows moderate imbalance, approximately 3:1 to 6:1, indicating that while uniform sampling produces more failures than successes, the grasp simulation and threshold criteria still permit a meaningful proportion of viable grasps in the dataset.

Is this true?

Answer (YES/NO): NO